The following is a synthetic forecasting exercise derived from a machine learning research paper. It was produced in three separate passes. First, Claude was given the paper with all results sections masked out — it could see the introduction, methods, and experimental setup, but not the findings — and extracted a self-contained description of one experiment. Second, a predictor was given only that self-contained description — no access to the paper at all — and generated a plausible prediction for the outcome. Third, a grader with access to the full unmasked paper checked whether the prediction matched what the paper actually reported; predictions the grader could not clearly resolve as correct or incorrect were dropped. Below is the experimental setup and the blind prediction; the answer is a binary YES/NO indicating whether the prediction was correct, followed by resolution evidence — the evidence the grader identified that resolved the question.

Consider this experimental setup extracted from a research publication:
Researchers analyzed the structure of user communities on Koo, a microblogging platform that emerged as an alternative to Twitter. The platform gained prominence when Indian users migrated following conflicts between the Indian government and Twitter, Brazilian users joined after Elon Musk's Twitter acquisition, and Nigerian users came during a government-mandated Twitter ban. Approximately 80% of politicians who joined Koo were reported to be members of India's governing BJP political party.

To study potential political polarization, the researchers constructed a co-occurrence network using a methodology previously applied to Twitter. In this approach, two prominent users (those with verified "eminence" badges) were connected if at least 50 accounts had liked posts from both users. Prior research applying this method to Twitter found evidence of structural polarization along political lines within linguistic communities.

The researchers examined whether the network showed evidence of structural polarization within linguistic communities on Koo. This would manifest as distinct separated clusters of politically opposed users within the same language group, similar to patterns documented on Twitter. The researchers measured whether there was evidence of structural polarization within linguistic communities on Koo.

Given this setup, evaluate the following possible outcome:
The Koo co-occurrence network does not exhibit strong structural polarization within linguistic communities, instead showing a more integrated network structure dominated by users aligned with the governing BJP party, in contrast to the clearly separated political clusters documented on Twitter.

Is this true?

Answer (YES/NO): YES